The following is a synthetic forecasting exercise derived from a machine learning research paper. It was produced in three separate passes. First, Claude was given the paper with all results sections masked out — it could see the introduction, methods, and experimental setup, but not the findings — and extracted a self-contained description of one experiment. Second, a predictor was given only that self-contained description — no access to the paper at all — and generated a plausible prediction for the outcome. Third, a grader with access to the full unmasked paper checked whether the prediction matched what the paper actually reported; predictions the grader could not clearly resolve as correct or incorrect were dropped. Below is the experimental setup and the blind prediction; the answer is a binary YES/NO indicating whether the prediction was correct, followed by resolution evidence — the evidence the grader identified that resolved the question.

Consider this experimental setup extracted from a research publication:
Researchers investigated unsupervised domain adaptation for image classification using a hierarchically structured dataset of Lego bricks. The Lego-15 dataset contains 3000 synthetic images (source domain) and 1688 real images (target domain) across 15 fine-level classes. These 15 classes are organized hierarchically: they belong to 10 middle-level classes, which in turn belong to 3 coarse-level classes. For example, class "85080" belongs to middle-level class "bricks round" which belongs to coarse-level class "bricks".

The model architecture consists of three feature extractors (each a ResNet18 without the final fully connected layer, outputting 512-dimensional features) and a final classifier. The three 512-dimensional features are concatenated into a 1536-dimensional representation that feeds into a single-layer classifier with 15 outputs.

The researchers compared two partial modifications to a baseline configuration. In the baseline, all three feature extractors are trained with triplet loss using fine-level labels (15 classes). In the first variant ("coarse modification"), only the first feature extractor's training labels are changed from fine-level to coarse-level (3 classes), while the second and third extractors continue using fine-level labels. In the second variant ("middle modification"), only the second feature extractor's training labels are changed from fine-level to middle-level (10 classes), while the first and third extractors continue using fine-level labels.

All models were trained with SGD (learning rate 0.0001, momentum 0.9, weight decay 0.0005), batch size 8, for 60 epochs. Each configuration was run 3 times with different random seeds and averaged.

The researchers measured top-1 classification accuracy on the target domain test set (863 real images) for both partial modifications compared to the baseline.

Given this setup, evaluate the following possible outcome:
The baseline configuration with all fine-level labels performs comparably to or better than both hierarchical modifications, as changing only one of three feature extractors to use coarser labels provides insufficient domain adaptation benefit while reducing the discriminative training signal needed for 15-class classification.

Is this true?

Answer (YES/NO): NO